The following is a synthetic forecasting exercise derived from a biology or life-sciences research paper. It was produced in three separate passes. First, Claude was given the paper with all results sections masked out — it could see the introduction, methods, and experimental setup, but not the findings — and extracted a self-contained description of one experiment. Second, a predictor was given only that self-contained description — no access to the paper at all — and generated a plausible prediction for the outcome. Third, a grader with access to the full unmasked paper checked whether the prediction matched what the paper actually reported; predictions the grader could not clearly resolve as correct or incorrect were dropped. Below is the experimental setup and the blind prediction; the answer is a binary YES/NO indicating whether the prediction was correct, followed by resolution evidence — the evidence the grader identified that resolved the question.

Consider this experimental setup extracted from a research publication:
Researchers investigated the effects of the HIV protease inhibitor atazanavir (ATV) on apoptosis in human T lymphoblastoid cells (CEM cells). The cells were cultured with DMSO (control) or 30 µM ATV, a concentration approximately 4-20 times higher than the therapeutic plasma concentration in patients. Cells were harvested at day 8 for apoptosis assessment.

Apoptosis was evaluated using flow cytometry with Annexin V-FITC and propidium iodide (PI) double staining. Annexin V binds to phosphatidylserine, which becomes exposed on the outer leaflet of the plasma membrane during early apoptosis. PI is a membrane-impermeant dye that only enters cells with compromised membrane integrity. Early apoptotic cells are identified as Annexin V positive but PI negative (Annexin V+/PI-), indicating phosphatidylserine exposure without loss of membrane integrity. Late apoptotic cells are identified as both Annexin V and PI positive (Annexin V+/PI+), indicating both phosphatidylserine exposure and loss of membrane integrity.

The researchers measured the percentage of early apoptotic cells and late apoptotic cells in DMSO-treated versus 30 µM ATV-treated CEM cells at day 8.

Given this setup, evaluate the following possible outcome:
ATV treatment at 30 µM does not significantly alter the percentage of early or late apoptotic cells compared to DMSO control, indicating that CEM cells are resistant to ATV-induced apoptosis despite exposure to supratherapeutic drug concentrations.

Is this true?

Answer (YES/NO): NO